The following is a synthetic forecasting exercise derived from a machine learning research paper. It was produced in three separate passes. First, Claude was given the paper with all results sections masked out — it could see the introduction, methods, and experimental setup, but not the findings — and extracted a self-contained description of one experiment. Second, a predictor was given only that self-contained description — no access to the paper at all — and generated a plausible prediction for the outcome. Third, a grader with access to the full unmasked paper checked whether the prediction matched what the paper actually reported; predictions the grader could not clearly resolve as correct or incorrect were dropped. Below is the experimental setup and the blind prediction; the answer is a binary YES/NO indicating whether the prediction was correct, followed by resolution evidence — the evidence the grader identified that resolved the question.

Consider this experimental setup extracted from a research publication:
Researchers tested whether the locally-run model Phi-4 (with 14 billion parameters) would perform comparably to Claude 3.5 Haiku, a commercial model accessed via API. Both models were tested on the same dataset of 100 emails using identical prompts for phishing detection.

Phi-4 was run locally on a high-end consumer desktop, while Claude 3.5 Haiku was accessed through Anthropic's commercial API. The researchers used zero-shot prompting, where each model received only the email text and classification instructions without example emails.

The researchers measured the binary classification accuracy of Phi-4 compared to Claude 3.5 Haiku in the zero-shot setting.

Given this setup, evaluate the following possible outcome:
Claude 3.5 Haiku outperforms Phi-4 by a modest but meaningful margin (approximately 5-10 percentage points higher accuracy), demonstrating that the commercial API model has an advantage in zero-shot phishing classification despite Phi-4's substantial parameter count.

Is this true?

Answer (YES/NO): YES